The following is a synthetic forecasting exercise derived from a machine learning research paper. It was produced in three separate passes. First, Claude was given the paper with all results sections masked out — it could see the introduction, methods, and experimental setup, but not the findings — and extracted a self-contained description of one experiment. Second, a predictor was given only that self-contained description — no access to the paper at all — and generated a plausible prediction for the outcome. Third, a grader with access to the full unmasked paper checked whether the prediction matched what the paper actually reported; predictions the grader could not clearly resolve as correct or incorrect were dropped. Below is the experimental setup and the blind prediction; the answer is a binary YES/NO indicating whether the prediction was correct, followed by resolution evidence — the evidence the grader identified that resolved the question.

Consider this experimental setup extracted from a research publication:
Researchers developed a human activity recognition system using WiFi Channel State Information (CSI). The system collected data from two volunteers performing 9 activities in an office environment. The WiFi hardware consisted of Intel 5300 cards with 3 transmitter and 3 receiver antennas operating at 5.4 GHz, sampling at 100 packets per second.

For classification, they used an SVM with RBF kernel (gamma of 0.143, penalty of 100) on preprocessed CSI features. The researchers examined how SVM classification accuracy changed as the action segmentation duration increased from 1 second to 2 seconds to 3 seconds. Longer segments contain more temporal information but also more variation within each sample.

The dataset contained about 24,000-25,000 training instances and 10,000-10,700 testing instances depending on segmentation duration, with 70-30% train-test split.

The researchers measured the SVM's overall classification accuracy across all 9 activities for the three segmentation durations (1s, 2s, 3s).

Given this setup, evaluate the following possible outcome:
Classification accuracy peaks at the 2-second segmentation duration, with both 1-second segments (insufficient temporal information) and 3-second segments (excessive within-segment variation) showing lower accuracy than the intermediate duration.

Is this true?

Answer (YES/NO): NO